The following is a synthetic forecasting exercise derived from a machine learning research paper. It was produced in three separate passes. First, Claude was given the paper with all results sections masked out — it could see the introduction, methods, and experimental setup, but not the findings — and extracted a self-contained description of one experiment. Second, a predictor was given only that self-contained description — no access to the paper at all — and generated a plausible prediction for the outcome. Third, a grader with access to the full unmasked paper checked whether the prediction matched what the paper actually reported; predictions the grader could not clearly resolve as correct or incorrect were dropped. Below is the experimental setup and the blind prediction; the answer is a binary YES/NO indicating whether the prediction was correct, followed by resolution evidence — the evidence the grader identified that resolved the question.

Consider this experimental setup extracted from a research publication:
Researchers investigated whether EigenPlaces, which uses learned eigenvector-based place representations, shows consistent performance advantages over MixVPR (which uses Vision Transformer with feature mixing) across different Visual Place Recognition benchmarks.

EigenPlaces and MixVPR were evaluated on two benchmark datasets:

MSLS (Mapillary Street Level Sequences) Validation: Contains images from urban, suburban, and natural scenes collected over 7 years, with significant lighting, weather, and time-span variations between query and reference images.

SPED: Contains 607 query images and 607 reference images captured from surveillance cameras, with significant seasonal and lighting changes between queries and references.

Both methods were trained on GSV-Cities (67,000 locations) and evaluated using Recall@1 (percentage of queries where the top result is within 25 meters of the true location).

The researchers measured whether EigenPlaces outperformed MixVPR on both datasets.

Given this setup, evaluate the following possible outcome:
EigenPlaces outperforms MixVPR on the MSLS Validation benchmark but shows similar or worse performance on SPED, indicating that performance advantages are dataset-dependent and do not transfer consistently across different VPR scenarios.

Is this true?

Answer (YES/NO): YES